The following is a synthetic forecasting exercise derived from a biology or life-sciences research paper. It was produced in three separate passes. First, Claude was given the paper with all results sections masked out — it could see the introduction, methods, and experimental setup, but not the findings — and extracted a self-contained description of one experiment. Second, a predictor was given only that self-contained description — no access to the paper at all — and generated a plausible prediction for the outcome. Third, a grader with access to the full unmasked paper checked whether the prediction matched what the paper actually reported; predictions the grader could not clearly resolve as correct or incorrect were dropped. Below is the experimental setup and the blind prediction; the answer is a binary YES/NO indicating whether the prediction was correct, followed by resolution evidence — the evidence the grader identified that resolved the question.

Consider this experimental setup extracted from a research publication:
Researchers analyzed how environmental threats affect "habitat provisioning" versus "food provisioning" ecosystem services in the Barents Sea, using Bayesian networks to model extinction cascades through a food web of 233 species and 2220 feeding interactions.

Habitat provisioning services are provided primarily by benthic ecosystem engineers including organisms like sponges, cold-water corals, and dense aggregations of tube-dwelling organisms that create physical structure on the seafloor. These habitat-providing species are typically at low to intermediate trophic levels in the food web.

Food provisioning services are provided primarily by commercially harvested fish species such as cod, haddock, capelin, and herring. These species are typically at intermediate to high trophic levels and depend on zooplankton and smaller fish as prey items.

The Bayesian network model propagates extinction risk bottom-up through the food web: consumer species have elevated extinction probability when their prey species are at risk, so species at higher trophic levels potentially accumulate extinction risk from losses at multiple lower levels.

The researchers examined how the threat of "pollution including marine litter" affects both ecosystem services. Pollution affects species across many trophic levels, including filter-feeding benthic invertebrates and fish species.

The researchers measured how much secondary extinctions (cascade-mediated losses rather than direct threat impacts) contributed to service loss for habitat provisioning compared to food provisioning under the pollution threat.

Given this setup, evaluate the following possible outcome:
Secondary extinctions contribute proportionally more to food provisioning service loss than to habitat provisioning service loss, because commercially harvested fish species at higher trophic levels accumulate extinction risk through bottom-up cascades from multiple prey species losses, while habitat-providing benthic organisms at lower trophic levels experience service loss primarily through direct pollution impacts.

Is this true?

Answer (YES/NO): YES